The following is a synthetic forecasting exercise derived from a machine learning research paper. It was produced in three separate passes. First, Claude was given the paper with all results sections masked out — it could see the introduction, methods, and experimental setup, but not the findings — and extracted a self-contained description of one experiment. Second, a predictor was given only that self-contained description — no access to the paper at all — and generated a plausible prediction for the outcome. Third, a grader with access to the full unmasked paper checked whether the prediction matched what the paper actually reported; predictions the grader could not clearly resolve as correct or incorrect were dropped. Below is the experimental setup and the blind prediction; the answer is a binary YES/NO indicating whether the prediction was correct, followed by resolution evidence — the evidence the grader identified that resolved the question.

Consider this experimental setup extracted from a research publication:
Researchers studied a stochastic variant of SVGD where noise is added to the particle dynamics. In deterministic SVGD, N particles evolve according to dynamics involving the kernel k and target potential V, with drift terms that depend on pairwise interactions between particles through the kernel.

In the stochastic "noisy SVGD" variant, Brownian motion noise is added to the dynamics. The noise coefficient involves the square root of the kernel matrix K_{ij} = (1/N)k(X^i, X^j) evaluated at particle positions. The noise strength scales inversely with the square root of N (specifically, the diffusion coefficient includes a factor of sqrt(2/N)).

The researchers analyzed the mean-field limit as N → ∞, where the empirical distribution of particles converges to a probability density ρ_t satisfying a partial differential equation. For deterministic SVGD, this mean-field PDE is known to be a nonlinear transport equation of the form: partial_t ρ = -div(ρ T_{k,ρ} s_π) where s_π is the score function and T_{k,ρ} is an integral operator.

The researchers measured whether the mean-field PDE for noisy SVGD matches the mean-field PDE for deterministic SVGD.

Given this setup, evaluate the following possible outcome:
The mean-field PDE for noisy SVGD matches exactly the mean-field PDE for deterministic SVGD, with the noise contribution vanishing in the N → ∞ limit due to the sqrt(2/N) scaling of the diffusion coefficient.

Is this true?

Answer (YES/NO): YES